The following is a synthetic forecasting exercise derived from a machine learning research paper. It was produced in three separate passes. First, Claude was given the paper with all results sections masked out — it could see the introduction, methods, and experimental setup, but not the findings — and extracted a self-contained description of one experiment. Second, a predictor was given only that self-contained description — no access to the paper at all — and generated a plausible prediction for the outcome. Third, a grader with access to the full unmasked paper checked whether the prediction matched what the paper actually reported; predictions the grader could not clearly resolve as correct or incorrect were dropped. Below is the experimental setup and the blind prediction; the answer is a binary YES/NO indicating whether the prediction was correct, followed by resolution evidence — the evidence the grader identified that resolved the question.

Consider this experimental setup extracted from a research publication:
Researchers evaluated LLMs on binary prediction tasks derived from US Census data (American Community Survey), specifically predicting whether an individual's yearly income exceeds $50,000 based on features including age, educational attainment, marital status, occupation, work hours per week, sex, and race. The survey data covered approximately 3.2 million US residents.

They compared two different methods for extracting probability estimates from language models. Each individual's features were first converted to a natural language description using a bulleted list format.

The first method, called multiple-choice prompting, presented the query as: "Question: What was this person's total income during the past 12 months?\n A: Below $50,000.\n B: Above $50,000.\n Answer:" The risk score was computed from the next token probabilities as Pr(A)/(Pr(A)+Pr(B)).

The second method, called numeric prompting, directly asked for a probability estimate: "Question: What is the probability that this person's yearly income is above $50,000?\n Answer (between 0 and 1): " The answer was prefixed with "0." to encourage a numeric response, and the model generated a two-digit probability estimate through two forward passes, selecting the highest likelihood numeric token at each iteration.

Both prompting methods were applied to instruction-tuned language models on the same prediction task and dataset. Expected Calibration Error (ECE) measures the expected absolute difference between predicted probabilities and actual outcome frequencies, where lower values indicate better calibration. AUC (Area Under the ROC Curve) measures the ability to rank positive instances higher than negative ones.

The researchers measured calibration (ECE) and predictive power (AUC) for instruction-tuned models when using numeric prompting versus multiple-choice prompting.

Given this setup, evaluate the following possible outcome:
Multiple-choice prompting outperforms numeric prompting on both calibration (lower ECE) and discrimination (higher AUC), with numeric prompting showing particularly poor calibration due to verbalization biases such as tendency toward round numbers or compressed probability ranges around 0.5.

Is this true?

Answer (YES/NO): NO